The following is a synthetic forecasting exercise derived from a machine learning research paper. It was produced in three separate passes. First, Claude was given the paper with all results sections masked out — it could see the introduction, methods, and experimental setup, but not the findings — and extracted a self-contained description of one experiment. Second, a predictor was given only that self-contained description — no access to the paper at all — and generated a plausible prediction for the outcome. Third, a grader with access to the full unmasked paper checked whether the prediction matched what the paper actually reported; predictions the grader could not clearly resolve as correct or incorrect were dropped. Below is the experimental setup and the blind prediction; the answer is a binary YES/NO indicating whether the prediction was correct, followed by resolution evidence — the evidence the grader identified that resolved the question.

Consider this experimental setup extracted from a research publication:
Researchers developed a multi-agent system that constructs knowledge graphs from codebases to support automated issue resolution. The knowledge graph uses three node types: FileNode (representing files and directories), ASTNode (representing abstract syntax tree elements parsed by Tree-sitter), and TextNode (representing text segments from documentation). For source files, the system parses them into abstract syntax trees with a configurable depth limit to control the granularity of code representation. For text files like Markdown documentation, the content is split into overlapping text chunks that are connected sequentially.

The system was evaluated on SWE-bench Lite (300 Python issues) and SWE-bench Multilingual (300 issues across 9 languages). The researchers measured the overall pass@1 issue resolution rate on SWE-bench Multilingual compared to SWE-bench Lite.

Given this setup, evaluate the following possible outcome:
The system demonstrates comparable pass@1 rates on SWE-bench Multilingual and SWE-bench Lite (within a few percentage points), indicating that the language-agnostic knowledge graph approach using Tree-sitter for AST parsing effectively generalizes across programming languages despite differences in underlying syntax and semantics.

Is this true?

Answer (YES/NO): NO